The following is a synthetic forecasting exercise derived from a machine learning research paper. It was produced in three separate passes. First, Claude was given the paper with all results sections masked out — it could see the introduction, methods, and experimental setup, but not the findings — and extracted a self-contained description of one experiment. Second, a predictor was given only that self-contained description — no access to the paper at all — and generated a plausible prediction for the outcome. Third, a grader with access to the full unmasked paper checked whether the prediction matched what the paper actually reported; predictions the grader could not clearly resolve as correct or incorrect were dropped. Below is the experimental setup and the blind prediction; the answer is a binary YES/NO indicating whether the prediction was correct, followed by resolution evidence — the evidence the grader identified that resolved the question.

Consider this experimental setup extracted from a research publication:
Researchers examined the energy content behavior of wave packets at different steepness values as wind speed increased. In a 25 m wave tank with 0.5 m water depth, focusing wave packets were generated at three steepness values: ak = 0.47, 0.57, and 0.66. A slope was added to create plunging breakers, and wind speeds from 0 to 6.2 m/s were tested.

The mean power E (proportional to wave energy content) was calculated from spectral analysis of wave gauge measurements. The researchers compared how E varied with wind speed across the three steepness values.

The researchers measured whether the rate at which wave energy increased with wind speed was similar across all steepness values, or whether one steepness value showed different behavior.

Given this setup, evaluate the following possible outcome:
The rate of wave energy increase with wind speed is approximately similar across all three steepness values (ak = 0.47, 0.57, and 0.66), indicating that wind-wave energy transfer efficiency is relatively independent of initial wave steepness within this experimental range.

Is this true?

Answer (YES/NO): NO